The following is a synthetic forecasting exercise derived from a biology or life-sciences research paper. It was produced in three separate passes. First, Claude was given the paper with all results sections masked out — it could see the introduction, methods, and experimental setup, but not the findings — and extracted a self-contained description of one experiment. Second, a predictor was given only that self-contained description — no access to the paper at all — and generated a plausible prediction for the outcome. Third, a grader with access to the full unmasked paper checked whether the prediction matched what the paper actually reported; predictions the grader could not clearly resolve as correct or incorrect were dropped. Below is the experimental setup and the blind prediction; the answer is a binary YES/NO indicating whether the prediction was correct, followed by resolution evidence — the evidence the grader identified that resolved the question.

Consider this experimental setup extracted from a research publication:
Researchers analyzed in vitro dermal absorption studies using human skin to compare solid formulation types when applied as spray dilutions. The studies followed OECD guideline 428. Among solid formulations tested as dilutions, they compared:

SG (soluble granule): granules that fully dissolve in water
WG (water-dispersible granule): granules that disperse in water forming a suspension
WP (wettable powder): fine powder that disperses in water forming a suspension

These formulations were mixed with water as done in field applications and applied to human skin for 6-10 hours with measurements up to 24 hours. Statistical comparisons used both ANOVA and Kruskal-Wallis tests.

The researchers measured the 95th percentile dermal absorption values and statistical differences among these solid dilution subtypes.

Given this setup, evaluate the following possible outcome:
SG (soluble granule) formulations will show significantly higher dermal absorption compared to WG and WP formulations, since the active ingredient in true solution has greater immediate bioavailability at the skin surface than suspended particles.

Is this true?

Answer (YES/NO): NO